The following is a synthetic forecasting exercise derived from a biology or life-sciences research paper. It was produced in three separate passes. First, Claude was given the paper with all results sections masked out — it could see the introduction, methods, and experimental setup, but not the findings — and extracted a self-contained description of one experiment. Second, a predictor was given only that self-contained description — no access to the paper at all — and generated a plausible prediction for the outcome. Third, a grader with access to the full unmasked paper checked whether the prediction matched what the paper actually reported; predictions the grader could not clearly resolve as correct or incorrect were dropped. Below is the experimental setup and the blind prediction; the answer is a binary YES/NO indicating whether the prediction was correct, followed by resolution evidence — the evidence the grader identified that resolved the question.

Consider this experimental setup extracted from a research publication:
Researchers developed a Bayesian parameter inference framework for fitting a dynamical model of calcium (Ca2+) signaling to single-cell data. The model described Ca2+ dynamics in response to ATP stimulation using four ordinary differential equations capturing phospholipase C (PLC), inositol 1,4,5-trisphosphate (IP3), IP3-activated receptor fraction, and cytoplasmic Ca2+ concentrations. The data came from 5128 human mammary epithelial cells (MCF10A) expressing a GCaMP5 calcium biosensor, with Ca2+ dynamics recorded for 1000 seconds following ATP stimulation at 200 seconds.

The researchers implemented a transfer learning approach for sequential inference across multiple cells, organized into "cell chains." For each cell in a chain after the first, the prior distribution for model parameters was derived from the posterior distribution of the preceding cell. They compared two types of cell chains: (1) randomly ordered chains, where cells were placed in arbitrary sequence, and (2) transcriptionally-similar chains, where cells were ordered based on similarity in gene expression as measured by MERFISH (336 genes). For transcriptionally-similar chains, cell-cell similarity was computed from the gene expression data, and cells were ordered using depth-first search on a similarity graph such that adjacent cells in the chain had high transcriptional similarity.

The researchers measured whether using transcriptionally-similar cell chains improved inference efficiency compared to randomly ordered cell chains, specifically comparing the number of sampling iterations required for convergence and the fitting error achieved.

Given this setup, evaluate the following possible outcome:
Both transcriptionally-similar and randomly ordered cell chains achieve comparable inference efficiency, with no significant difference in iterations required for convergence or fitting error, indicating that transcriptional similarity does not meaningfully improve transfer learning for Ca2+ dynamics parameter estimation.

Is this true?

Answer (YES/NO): YES